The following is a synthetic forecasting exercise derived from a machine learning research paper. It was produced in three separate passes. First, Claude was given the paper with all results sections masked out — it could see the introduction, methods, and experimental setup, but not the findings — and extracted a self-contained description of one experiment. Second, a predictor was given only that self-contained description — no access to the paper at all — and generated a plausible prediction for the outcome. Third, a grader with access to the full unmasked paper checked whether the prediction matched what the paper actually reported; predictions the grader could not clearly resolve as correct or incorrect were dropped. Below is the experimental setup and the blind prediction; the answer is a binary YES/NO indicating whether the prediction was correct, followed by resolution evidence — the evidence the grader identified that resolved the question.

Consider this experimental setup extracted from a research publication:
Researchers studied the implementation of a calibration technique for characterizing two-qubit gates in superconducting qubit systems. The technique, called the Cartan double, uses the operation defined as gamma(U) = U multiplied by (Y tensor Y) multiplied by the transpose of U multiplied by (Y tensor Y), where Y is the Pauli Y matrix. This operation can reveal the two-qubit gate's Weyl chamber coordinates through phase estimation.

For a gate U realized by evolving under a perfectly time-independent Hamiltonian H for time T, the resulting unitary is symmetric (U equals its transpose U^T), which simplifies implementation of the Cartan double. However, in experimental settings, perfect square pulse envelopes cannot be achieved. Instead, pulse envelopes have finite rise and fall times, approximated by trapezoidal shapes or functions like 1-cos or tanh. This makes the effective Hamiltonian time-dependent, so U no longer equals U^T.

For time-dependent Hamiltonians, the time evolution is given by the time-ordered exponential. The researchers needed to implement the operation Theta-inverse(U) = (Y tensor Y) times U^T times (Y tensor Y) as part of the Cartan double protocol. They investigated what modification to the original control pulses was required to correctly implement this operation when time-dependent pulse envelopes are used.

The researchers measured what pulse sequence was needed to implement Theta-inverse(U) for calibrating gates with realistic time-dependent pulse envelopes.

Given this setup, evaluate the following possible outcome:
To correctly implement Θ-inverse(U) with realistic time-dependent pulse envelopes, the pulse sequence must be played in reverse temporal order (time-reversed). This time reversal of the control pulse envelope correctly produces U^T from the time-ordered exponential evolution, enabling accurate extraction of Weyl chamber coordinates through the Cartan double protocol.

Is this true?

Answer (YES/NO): YES